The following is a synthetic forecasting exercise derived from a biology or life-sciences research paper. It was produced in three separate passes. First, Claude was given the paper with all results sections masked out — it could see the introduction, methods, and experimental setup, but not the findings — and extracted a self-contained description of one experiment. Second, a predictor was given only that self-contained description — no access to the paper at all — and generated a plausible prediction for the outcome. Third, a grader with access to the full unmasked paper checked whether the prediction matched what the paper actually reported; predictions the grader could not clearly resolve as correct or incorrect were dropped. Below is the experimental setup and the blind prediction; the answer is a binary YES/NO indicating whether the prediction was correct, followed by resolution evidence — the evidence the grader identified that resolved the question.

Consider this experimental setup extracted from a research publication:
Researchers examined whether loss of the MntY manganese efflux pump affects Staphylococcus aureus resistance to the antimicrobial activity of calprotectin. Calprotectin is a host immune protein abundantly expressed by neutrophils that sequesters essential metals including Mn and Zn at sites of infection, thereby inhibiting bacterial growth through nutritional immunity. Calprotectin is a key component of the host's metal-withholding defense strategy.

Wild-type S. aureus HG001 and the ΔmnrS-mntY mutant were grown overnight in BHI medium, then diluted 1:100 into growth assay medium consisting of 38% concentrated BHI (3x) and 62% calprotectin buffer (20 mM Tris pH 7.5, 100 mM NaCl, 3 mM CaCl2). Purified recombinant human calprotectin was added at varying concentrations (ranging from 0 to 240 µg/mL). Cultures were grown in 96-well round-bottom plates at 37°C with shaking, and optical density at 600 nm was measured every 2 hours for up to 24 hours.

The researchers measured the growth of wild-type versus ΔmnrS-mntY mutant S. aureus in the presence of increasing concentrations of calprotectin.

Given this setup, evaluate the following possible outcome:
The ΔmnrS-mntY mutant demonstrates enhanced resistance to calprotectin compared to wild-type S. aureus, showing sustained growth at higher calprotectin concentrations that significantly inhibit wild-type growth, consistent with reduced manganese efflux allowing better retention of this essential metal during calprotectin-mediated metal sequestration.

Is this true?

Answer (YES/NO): NO